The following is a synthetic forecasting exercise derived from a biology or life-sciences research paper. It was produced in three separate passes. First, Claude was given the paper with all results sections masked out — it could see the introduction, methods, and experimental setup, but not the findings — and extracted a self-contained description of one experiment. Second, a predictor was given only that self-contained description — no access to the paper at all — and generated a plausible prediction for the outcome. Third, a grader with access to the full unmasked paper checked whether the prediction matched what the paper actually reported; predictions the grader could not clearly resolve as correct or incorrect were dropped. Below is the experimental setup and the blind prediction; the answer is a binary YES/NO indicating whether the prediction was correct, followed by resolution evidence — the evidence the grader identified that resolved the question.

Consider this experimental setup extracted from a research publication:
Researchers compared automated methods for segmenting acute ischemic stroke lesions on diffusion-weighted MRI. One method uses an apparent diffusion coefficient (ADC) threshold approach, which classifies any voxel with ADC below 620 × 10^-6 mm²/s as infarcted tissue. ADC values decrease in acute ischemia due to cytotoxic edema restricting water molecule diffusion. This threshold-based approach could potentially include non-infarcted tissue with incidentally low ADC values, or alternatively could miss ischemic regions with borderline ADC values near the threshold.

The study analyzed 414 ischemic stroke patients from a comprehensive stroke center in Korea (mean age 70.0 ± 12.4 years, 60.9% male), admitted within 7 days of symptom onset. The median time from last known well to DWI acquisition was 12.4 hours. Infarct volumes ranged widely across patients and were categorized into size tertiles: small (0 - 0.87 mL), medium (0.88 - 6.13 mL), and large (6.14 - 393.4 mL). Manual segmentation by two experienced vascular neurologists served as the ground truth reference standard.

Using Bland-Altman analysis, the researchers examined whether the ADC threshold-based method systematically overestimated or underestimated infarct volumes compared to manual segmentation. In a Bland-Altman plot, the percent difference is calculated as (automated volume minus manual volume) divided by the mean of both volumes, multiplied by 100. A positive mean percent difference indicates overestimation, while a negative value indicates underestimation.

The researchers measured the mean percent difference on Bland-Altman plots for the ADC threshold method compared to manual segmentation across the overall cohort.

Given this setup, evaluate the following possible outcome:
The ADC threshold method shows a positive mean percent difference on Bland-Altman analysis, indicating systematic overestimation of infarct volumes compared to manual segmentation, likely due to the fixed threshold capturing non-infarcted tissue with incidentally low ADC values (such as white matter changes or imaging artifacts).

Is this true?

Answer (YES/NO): YES